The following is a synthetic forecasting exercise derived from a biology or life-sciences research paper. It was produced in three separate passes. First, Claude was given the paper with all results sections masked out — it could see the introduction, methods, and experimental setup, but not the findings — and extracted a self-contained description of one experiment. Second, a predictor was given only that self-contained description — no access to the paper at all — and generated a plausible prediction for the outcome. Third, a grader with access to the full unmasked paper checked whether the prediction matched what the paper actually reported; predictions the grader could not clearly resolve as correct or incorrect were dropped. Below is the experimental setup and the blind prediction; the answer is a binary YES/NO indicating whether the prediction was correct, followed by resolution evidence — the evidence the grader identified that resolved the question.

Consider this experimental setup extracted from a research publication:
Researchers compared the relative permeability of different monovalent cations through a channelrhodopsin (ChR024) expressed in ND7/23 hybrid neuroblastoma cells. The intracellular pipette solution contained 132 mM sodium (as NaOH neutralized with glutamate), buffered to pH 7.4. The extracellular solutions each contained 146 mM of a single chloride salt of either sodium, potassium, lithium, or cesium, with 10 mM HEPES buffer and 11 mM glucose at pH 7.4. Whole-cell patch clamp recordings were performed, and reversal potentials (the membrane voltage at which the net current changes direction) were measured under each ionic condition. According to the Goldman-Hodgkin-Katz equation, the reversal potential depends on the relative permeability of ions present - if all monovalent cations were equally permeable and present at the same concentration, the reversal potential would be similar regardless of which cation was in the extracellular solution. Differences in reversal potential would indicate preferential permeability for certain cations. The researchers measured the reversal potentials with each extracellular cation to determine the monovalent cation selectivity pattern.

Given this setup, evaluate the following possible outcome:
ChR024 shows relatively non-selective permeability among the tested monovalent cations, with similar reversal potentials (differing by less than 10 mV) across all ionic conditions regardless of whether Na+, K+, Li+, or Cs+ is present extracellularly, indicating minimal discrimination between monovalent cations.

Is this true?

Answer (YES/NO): NO